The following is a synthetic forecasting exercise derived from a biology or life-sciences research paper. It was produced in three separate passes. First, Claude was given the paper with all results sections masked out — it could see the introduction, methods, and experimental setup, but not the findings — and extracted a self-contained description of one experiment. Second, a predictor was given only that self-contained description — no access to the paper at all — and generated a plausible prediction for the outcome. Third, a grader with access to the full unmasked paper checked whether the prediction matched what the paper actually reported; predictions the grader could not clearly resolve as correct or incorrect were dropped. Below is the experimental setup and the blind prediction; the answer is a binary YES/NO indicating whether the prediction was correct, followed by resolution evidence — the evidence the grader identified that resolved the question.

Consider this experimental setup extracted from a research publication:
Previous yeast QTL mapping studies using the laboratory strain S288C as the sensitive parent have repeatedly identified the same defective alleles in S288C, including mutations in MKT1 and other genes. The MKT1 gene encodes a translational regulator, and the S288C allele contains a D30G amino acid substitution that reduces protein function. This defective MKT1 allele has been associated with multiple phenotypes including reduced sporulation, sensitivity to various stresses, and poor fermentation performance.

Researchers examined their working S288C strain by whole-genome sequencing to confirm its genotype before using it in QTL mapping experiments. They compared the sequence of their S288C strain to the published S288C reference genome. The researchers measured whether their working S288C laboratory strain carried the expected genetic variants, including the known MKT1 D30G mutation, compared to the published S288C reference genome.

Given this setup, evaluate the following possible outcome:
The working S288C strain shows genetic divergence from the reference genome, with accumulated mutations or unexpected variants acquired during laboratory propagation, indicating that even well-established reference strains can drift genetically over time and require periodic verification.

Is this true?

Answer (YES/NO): YES